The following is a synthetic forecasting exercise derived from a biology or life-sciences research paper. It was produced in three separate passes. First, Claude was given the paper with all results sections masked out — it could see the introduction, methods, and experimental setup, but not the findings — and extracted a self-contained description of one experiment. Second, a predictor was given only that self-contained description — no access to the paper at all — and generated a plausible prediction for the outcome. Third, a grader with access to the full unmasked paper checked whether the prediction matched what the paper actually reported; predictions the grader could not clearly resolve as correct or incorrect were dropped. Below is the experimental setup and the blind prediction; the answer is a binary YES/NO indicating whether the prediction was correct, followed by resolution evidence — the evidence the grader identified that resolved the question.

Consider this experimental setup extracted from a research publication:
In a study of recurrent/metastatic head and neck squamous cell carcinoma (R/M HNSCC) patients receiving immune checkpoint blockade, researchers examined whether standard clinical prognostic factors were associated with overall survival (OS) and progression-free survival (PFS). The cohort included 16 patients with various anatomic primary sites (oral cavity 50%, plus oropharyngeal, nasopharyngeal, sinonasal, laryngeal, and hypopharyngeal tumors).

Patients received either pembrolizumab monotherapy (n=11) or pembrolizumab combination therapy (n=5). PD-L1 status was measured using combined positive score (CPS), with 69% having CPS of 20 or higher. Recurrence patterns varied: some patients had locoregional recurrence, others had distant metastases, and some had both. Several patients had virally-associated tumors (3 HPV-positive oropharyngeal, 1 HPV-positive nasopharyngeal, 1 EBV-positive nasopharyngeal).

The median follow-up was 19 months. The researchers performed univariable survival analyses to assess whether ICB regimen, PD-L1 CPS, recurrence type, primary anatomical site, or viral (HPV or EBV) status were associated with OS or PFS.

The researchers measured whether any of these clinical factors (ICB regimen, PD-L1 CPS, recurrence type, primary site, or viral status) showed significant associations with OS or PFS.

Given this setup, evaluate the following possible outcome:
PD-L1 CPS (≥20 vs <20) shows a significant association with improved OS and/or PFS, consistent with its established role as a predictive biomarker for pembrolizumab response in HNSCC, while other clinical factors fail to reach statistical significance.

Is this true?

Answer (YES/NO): NO